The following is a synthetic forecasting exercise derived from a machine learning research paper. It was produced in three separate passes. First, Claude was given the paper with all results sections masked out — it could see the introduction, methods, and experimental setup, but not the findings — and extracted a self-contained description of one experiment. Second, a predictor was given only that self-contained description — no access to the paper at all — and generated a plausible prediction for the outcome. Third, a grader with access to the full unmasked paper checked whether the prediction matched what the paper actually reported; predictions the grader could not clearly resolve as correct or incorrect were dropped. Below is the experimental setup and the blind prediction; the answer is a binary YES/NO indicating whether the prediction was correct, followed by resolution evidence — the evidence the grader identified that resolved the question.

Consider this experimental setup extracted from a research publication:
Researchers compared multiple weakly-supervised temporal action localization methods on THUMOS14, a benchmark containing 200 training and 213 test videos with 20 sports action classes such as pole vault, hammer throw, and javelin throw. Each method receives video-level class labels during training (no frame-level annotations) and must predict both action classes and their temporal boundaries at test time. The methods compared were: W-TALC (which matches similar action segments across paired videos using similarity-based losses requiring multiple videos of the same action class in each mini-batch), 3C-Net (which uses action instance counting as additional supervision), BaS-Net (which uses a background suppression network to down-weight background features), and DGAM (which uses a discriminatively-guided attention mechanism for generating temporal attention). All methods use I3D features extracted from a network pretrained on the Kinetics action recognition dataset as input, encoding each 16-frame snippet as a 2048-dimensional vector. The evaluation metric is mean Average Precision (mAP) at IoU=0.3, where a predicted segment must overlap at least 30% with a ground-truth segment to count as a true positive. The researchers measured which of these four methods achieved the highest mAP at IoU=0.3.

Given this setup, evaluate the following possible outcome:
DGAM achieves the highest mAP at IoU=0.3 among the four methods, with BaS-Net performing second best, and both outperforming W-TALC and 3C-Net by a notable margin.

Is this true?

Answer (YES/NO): NO